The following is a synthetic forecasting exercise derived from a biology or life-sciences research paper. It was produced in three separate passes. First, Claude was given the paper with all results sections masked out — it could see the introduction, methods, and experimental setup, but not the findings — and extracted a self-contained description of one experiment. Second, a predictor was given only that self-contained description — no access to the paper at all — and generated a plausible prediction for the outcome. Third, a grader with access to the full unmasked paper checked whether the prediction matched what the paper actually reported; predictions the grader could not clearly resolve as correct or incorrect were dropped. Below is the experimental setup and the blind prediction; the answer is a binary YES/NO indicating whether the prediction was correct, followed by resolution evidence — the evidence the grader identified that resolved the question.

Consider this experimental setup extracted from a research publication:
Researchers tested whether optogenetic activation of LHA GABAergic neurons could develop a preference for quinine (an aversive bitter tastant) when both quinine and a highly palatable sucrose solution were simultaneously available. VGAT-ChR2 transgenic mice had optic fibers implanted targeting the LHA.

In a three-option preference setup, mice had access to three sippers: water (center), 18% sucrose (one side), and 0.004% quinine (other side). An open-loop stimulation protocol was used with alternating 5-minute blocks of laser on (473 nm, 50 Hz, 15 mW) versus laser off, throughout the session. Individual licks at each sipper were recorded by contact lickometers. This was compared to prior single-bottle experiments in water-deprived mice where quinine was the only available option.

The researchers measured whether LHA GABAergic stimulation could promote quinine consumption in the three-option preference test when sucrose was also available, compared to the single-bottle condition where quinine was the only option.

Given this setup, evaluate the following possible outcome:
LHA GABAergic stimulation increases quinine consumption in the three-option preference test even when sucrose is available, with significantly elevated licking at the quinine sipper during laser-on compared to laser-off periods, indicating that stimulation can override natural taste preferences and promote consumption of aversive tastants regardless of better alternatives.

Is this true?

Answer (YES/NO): NO